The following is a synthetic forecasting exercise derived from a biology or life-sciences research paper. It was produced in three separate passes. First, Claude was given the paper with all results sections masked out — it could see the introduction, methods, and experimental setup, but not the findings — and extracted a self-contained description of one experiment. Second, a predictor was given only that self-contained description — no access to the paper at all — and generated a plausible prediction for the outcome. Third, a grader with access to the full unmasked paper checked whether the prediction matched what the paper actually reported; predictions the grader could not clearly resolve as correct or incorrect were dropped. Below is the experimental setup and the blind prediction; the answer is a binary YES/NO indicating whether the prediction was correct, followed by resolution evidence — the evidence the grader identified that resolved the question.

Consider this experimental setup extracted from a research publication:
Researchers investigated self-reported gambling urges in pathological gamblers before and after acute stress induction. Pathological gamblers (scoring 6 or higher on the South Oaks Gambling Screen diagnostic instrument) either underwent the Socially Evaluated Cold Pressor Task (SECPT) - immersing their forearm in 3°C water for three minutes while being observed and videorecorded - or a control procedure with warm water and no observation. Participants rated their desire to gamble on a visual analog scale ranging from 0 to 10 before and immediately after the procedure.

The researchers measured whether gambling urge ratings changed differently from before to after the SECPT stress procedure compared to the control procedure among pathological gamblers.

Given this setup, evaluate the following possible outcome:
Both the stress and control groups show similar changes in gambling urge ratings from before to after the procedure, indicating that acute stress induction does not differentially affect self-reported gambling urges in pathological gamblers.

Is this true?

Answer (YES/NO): NO